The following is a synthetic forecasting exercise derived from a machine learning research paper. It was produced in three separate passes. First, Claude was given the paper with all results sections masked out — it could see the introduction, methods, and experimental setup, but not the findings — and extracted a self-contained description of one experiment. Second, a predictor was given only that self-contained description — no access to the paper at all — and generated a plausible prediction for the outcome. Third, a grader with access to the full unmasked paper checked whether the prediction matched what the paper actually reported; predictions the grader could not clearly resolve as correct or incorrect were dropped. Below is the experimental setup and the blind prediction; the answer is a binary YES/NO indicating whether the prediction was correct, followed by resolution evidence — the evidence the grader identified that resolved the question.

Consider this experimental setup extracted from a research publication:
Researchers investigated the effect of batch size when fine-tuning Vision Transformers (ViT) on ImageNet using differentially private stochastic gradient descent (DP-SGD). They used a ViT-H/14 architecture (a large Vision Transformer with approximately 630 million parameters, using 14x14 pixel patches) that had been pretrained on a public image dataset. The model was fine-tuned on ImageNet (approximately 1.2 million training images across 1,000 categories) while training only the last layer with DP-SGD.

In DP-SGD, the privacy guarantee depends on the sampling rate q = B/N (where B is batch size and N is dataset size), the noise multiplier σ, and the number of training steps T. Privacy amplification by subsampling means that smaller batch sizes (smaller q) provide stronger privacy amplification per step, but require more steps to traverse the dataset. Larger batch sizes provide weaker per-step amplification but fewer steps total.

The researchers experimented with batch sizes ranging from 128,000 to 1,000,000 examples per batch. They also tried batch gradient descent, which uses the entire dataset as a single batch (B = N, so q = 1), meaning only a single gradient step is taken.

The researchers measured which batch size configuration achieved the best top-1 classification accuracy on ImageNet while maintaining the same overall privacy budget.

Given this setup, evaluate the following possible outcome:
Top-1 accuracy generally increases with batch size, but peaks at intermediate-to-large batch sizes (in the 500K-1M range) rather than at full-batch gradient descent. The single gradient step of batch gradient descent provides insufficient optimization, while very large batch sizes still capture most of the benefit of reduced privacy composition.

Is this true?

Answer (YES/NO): NO